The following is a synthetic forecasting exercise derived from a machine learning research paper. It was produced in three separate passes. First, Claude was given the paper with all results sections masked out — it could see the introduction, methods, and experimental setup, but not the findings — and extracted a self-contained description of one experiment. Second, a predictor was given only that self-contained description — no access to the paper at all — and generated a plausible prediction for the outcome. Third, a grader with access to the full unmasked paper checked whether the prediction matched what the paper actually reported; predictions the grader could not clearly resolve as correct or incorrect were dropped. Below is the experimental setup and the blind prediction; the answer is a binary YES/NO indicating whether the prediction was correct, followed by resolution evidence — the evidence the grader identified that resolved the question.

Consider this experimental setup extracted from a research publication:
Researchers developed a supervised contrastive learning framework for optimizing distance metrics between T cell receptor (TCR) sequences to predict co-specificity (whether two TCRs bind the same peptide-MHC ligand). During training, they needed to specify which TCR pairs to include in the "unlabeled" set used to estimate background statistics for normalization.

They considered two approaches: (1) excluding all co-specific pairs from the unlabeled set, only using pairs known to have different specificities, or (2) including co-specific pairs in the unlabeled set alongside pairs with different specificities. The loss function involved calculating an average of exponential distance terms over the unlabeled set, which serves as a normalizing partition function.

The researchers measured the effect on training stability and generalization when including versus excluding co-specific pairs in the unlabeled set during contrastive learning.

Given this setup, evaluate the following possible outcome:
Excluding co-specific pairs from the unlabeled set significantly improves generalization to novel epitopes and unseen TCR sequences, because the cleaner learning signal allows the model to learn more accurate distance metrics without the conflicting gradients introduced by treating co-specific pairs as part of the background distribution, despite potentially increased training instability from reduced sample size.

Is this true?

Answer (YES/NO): NO